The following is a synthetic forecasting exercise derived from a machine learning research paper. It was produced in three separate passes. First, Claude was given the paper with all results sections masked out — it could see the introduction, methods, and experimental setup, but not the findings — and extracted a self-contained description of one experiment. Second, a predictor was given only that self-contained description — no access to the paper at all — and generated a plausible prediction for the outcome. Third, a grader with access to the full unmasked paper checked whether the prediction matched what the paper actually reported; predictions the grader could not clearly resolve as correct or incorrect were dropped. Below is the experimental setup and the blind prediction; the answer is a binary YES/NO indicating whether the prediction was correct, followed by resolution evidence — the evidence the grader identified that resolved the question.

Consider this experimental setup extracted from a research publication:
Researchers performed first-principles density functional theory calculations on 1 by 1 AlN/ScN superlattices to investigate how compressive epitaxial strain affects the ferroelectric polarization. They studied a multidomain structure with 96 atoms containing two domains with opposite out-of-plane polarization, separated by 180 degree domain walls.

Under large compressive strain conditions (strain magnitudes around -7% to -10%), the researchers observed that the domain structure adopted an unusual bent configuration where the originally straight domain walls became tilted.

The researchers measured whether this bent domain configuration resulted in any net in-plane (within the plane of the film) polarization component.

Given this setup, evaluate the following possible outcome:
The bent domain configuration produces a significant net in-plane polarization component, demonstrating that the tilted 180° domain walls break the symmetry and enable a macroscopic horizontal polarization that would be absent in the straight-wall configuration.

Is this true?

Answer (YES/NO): YES